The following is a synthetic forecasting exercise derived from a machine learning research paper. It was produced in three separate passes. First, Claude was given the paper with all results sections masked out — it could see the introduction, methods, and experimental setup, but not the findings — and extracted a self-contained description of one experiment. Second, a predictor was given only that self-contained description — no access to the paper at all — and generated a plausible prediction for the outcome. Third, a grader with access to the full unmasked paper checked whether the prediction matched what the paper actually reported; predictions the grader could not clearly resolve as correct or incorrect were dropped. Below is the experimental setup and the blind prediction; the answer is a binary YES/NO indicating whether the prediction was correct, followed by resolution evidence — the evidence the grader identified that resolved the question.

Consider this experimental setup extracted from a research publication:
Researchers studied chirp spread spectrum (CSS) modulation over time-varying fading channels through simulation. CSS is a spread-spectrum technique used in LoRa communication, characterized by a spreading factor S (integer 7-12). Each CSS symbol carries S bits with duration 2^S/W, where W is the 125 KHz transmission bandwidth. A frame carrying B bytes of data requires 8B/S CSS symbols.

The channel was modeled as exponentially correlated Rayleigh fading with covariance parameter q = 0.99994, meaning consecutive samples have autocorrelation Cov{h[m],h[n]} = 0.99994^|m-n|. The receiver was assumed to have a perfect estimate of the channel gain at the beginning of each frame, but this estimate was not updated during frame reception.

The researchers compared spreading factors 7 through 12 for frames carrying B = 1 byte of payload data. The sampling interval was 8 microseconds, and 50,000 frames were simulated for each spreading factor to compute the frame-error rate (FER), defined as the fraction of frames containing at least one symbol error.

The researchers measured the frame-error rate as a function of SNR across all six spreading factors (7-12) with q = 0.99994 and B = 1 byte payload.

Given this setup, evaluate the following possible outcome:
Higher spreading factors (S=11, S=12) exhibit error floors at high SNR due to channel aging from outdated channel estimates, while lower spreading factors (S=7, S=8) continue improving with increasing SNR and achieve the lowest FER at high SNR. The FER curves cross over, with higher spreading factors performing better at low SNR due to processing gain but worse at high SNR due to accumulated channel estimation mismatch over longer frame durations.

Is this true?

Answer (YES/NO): NO